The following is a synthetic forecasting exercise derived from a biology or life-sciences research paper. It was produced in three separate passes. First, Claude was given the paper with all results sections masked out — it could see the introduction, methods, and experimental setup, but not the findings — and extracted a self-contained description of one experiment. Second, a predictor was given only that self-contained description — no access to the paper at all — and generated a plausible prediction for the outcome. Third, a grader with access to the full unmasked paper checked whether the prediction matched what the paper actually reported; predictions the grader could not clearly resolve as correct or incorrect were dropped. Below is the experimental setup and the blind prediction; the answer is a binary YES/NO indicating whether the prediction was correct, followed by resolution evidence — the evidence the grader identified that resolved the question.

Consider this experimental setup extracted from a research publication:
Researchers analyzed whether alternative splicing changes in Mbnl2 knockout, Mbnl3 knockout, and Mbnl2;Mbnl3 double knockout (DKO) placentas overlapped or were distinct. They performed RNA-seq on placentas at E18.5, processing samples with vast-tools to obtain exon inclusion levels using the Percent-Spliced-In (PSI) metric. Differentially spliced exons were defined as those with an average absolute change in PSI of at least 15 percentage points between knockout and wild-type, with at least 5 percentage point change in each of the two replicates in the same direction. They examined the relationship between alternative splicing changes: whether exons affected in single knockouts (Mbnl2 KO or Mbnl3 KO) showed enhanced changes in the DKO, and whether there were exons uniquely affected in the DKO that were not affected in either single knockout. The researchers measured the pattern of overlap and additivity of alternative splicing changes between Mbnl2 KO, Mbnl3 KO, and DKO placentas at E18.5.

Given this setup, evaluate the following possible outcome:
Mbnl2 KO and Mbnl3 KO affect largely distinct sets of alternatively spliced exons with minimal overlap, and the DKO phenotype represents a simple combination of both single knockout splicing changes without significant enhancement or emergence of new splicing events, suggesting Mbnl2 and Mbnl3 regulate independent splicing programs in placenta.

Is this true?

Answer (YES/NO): NO